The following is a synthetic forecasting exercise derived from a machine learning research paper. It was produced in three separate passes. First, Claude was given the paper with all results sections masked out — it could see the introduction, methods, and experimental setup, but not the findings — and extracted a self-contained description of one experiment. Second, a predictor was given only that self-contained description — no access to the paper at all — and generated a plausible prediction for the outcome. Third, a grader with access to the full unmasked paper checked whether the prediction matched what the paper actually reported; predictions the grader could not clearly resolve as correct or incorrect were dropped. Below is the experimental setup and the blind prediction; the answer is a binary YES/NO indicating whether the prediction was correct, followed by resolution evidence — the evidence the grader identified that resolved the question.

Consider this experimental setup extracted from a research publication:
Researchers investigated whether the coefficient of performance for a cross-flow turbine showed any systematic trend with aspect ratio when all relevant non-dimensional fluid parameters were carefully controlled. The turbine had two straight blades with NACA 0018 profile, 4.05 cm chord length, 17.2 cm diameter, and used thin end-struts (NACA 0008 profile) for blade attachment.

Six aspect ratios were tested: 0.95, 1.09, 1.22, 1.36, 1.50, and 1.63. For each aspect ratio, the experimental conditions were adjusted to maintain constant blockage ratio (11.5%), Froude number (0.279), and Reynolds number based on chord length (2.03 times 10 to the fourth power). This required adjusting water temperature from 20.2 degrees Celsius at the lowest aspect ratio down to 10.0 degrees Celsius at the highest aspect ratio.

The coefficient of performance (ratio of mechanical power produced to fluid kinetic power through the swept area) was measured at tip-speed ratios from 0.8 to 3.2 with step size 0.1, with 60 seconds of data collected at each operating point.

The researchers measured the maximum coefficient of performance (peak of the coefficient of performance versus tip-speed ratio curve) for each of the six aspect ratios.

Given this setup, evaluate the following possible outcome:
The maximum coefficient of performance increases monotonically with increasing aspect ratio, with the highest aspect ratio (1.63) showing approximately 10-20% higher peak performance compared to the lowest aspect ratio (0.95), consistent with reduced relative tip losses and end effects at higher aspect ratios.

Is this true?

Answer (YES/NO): NO